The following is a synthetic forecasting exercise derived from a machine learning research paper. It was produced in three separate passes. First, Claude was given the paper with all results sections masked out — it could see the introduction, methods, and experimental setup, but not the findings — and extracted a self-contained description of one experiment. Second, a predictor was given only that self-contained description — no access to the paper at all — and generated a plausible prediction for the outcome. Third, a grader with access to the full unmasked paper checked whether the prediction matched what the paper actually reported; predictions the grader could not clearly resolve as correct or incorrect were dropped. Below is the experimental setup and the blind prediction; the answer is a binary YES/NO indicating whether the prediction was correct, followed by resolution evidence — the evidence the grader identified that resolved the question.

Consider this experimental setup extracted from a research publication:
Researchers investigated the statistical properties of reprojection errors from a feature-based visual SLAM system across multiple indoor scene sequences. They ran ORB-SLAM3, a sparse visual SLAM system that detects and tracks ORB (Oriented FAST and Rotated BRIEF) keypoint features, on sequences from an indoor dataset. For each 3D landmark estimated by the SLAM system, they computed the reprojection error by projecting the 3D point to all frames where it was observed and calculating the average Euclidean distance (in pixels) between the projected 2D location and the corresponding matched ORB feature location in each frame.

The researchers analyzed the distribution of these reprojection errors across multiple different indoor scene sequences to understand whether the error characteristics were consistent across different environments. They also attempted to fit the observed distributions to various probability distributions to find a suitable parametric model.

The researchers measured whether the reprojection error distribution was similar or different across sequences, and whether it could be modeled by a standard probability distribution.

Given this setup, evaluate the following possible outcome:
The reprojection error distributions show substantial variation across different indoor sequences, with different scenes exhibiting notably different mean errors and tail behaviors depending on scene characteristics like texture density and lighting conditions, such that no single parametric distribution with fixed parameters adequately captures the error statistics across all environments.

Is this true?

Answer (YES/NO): NO